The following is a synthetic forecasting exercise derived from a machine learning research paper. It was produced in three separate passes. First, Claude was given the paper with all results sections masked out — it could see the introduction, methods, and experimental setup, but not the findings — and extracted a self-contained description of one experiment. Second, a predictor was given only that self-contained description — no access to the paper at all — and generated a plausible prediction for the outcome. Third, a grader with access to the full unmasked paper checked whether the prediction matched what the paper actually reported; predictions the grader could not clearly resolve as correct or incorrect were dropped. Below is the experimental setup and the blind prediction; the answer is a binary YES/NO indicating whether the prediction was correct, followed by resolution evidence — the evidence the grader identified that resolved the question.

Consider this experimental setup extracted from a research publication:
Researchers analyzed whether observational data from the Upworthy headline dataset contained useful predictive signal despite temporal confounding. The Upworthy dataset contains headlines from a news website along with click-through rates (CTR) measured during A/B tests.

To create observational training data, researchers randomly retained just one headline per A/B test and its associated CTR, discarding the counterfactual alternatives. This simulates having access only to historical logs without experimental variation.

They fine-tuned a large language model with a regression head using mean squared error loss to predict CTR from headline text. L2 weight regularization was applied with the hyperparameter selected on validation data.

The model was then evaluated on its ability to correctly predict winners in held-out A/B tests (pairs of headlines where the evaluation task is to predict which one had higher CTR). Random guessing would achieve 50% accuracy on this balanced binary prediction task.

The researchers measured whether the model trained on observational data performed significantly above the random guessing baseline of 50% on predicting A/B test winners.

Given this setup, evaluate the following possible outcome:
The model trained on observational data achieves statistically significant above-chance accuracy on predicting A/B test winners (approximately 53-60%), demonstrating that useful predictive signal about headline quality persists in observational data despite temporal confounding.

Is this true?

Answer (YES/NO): NO